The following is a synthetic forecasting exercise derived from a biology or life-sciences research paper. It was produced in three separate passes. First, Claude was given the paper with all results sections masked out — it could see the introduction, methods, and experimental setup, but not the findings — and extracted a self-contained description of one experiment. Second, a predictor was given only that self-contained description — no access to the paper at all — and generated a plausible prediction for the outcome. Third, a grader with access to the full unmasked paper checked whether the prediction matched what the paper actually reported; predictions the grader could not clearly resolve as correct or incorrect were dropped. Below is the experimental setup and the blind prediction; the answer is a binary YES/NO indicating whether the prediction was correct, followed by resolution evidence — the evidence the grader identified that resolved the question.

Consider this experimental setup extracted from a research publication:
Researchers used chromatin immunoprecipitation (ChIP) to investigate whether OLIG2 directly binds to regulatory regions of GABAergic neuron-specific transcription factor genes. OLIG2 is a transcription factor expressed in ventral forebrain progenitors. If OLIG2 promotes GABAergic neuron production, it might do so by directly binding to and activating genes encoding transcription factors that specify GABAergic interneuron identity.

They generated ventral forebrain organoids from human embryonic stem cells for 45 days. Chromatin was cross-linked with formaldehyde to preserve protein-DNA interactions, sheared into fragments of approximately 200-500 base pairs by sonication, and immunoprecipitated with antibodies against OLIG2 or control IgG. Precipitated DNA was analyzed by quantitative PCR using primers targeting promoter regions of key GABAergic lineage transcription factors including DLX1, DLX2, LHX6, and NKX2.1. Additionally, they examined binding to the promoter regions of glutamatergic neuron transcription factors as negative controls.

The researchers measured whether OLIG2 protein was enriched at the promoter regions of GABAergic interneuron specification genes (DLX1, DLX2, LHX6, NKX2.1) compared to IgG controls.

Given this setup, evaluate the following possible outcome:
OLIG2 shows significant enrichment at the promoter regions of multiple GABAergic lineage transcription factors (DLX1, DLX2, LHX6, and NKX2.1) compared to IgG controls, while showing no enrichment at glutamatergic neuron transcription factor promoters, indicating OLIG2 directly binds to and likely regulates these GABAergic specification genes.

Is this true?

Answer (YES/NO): NO